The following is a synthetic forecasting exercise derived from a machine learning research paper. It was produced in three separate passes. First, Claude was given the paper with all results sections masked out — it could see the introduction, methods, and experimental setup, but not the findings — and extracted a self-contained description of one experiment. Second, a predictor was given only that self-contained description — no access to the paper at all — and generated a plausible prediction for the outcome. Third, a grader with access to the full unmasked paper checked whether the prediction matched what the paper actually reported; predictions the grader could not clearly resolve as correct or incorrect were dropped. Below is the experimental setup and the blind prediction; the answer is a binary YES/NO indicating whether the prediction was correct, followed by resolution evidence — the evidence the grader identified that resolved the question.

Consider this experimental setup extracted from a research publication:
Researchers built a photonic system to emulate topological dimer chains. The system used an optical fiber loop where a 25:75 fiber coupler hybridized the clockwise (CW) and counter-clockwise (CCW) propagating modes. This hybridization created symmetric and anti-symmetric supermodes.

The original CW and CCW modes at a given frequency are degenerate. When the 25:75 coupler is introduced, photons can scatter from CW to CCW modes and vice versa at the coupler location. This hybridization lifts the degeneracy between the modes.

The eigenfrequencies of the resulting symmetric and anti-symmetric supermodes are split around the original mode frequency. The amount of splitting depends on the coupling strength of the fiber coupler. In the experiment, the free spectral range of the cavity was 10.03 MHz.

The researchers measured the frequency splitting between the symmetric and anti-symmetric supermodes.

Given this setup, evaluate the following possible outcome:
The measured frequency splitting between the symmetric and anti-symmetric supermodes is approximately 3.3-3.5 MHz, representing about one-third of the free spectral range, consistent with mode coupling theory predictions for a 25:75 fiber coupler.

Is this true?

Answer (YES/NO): YES